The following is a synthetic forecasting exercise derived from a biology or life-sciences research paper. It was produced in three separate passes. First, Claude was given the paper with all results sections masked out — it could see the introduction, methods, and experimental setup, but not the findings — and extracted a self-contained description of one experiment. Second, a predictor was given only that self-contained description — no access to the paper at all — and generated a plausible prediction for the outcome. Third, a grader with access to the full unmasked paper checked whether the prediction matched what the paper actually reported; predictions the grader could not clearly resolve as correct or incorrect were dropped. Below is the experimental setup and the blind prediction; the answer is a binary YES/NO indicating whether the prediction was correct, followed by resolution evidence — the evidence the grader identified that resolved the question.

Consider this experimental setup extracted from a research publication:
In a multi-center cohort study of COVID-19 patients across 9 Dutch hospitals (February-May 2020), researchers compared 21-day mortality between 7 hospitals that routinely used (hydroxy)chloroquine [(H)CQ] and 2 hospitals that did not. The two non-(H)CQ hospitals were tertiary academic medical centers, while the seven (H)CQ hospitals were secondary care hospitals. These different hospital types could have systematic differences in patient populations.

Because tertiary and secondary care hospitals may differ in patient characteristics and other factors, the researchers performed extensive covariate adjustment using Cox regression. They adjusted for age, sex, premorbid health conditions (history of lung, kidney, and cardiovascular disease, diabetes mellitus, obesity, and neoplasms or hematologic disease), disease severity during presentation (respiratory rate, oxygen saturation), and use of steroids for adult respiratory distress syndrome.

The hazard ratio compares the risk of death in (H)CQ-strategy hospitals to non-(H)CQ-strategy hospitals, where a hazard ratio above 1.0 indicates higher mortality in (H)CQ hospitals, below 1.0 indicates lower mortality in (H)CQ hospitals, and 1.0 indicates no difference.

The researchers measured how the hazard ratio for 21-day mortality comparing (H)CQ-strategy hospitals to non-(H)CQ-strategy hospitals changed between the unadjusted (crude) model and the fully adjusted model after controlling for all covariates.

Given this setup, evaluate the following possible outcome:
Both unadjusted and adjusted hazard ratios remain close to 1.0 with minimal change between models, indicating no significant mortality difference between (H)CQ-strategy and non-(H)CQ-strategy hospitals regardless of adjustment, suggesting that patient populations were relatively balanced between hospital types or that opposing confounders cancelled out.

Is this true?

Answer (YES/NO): NO